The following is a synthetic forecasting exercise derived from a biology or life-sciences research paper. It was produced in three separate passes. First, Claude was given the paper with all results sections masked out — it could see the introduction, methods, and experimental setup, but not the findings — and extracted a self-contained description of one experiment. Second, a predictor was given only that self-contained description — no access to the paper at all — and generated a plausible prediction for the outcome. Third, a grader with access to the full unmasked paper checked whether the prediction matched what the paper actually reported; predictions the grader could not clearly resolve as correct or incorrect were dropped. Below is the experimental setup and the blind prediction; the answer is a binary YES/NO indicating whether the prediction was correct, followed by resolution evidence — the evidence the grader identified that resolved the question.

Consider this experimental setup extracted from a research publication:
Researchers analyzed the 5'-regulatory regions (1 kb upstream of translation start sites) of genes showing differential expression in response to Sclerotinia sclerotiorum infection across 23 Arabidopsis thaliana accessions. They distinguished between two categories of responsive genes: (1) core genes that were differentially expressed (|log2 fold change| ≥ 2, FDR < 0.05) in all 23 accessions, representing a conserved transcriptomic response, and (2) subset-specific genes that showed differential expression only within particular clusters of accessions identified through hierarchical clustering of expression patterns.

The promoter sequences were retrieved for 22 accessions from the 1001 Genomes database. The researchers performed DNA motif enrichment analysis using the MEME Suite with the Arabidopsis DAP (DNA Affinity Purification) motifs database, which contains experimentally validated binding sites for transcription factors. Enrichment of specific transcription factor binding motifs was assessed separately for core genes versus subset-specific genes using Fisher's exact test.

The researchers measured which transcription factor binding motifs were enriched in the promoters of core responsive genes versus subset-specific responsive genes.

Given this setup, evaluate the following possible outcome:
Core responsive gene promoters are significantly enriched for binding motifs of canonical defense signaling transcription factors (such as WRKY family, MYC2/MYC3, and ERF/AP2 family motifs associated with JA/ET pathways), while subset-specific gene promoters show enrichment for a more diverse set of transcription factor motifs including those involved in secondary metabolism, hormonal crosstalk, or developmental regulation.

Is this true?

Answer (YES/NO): NO